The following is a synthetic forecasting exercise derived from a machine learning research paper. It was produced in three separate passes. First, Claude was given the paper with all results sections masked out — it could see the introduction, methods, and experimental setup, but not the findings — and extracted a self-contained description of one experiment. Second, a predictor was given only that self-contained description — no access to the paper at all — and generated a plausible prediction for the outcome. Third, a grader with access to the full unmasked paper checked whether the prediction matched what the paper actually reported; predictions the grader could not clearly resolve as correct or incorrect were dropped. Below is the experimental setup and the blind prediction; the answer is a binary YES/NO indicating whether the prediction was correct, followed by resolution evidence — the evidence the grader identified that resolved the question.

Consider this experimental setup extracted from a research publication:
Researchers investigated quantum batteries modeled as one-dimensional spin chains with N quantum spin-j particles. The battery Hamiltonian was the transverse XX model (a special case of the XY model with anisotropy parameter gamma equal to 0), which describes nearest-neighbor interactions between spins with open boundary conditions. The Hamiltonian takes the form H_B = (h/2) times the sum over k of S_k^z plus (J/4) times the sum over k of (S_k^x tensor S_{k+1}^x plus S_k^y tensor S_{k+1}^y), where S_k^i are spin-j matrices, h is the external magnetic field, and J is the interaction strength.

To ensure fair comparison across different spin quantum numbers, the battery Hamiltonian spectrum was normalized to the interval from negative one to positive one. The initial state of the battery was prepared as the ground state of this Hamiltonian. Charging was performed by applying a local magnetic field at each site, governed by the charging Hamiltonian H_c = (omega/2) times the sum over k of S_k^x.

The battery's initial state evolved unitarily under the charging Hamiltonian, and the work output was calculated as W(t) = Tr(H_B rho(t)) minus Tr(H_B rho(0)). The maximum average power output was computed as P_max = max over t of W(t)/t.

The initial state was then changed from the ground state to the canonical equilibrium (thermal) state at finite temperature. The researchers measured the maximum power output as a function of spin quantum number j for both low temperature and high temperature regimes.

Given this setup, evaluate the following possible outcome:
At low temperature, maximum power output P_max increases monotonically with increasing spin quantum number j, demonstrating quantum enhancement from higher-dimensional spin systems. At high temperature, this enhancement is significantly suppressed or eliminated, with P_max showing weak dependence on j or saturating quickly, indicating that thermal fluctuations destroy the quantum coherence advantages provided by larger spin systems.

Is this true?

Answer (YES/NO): NO